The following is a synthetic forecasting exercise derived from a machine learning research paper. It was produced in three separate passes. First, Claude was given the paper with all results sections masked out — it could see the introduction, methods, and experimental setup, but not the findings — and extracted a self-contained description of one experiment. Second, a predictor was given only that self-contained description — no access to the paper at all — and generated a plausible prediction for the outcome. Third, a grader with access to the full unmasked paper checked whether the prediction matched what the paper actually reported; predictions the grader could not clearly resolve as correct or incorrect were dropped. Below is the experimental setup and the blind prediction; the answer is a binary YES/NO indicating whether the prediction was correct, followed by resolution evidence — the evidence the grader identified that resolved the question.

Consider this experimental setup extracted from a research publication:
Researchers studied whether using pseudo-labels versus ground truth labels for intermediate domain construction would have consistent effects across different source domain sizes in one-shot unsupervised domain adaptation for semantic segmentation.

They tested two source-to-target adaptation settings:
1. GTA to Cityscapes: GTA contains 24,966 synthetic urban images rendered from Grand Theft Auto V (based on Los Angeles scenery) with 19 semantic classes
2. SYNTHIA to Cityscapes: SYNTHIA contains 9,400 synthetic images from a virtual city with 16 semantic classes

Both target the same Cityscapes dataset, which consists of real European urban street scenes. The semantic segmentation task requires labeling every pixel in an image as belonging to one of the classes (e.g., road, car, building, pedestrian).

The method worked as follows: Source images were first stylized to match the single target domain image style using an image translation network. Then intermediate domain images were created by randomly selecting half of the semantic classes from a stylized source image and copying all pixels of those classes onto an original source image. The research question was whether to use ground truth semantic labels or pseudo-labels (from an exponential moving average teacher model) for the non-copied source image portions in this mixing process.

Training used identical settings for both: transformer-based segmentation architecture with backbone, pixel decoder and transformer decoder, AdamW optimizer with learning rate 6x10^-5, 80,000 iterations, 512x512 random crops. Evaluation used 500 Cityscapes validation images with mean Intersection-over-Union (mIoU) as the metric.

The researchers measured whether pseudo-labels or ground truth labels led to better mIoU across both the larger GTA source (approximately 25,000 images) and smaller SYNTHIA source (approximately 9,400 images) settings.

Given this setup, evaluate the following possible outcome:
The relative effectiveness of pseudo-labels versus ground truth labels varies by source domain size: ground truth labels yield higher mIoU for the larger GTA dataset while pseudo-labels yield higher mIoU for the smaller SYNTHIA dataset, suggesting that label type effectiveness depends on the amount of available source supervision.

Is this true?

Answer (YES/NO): NO